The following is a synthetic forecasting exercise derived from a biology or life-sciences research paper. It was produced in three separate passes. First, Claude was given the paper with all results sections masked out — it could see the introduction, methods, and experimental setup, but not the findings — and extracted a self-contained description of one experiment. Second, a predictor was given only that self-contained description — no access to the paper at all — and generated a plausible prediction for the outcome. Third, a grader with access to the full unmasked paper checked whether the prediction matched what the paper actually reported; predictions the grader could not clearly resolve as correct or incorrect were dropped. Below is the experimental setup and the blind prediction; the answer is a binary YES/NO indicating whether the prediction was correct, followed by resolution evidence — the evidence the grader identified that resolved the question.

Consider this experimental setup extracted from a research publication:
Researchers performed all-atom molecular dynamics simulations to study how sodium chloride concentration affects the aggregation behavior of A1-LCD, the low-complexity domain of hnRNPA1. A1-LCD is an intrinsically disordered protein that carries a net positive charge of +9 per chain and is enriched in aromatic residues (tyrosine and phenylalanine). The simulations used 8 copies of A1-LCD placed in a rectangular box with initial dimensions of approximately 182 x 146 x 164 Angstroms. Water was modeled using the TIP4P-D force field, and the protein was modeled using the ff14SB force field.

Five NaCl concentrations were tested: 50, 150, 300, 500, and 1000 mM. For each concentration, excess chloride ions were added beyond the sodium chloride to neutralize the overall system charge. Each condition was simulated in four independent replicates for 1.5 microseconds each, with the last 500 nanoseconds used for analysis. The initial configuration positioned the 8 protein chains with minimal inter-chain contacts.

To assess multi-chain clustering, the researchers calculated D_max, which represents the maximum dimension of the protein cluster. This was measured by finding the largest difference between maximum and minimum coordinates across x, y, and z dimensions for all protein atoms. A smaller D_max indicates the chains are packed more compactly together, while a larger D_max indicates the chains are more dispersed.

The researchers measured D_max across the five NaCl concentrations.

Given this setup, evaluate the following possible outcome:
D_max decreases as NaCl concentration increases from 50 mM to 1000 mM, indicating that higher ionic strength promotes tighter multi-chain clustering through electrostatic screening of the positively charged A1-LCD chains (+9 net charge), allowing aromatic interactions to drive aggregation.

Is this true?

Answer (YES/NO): NO